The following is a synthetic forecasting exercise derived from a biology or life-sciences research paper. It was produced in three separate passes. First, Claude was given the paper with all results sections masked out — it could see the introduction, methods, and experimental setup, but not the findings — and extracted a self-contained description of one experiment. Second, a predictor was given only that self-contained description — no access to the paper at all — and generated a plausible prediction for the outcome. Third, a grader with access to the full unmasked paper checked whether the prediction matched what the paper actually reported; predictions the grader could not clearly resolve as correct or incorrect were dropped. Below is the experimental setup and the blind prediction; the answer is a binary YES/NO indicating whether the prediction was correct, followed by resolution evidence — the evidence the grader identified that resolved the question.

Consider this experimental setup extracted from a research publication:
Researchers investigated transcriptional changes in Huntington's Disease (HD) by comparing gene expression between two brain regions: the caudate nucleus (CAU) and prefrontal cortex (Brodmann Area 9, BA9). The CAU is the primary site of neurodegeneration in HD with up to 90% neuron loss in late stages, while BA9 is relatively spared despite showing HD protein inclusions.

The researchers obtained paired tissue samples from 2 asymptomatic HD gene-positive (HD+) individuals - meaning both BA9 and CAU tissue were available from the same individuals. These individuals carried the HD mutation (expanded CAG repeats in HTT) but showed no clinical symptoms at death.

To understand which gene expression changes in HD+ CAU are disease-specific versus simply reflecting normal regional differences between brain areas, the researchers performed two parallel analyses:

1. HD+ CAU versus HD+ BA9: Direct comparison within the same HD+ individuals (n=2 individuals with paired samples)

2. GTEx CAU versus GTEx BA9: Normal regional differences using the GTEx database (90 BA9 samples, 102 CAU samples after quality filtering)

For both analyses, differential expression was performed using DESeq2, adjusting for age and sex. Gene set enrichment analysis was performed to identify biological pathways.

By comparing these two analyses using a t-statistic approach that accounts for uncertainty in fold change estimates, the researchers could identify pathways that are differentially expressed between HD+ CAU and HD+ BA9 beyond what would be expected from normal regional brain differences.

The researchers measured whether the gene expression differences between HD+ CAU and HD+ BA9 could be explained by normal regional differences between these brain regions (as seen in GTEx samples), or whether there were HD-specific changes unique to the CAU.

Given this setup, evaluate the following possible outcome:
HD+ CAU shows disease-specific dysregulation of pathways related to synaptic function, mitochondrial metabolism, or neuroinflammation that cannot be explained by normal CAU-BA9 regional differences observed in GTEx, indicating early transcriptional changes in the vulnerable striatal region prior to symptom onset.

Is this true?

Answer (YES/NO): YES